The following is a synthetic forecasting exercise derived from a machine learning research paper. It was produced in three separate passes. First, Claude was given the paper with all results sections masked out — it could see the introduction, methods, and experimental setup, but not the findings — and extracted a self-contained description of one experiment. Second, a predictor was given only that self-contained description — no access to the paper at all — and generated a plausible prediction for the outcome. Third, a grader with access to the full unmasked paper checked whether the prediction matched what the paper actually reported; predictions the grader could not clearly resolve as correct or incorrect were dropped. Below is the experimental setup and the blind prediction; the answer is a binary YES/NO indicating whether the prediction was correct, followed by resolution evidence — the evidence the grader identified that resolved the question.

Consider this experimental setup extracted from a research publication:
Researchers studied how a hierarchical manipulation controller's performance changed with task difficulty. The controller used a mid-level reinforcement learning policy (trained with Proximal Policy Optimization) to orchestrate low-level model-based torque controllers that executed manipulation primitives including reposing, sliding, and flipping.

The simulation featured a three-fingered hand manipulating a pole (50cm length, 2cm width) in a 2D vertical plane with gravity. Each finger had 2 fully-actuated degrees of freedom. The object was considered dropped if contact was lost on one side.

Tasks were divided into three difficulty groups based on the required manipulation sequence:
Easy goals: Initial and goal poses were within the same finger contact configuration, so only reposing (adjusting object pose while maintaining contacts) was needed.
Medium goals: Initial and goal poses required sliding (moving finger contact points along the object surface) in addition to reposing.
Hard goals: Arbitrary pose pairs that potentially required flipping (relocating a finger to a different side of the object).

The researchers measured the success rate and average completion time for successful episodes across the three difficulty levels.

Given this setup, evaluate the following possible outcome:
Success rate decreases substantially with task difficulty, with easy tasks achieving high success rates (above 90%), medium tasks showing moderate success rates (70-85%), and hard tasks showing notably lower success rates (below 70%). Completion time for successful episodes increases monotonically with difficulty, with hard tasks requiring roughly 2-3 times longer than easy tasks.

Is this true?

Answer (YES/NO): NO